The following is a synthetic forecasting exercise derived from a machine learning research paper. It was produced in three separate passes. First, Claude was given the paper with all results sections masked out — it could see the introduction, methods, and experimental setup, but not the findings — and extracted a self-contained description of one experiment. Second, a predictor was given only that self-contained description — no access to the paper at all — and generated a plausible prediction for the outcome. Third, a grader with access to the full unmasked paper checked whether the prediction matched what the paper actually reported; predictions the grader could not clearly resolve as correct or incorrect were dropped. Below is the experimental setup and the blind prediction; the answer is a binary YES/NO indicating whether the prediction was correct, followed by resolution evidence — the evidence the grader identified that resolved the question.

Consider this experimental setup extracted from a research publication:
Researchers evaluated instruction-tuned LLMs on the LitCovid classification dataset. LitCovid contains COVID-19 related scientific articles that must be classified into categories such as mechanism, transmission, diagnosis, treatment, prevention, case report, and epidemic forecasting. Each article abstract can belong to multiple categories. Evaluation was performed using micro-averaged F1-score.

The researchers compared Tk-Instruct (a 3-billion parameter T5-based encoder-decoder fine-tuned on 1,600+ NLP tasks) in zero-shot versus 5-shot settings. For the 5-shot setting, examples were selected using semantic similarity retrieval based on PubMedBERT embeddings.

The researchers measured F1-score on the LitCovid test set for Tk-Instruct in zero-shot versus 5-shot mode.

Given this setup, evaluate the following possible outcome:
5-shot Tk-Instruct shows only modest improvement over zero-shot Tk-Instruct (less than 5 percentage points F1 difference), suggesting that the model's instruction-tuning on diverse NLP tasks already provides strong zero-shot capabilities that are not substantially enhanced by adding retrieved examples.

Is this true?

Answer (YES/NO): NO